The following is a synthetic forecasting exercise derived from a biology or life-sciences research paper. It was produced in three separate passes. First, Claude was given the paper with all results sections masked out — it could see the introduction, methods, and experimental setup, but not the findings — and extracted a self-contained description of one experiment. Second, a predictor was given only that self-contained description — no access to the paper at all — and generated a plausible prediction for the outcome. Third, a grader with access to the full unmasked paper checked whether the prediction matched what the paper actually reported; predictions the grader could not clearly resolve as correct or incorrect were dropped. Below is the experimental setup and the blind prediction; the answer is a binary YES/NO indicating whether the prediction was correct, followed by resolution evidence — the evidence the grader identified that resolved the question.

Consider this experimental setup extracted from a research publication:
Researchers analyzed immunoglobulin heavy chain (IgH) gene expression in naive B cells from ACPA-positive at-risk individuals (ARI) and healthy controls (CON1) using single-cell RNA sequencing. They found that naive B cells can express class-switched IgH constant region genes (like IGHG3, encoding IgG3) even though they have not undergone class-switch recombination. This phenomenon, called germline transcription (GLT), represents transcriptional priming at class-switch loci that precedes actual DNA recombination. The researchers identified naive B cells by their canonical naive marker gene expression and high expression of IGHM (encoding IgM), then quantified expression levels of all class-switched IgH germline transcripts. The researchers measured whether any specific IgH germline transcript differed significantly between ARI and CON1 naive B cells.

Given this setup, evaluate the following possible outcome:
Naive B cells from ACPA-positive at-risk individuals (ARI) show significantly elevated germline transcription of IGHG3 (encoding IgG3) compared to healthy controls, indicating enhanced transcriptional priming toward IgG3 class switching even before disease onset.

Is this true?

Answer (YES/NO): YES